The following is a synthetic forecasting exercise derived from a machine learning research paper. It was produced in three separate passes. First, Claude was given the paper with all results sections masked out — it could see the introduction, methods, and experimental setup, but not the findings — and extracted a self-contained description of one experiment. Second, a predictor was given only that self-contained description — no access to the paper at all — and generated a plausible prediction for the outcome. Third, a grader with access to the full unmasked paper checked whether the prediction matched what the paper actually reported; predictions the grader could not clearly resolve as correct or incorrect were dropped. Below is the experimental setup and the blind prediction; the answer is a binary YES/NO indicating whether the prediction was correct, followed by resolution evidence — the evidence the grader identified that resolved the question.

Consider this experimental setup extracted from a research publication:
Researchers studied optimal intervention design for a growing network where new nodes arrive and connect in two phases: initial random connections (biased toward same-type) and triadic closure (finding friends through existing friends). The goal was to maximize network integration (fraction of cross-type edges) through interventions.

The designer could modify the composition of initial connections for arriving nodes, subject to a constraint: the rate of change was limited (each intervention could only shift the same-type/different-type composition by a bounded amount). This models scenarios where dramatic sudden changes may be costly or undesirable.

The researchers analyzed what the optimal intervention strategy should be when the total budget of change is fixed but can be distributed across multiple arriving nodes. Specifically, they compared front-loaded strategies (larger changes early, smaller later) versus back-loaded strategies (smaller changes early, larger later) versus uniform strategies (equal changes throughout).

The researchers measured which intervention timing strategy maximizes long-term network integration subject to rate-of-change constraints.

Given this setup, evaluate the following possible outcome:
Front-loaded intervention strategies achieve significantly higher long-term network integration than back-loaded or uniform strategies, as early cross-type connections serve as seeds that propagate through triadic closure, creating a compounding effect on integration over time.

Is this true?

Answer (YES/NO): YES